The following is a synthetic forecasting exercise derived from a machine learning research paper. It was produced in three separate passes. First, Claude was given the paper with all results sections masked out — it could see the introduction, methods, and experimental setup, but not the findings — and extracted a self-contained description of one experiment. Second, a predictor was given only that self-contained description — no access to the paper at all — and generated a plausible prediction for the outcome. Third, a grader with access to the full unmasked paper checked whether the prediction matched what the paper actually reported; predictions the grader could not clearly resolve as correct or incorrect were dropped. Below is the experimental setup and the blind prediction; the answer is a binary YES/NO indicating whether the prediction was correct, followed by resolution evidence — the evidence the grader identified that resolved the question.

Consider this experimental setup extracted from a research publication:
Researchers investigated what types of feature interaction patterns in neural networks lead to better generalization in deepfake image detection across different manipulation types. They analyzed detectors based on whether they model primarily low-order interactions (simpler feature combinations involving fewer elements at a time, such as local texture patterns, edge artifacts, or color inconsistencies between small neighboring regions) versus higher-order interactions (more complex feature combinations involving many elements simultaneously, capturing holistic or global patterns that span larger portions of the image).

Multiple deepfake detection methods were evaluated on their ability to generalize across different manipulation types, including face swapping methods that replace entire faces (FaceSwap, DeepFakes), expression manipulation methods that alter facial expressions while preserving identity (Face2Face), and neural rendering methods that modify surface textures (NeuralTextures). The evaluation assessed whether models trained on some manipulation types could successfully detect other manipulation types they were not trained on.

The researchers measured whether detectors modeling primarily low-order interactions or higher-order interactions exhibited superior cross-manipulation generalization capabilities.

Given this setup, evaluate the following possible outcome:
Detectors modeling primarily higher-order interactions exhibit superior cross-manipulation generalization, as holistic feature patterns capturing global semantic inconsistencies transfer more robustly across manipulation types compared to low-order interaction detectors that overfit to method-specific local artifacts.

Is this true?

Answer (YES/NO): NO